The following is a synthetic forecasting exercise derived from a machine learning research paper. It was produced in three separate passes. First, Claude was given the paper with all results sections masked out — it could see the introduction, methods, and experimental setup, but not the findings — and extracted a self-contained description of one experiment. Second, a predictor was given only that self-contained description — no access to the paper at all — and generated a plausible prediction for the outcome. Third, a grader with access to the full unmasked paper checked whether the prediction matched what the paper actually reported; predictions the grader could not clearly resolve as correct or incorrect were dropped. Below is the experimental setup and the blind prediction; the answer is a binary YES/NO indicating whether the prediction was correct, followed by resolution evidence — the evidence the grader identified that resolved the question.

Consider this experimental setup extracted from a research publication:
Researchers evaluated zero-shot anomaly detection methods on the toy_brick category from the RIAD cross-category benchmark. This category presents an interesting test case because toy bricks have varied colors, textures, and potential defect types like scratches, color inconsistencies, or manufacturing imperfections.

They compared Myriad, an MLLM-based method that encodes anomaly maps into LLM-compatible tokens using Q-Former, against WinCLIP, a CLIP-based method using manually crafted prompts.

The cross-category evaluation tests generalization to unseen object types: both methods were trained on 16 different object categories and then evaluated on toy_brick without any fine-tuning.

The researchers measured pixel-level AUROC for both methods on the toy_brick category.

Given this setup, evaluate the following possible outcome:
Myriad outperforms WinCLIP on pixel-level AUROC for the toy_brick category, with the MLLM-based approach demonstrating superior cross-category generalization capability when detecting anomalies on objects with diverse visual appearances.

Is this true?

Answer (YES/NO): YES